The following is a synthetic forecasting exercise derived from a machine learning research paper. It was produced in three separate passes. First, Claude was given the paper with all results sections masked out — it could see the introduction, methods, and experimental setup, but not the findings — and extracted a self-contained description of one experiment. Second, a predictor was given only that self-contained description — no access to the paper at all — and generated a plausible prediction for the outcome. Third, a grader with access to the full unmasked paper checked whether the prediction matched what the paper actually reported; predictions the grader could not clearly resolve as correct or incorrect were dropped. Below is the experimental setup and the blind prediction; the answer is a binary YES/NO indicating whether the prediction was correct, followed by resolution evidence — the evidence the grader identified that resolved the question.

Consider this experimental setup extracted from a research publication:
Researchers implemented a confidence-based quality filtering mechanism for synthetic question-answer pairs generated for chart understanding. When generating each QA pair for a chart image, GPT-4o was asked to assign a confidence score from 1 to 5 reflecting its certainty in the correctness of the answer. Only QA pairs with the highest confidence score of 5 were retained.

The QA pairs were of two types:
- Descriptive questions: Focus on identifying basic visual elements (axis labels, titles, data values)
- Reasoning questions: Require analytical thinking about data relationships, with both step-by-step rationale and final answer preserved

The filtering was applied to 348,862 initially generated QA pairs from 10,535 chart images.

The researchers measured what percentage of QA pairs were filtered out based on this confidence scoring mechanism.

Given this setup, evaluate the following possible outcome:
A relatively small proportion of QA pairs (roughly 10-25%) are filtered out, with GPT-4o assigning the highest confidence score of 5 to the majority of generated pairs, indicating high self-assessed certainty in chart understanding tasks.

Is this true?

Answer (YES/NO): NO